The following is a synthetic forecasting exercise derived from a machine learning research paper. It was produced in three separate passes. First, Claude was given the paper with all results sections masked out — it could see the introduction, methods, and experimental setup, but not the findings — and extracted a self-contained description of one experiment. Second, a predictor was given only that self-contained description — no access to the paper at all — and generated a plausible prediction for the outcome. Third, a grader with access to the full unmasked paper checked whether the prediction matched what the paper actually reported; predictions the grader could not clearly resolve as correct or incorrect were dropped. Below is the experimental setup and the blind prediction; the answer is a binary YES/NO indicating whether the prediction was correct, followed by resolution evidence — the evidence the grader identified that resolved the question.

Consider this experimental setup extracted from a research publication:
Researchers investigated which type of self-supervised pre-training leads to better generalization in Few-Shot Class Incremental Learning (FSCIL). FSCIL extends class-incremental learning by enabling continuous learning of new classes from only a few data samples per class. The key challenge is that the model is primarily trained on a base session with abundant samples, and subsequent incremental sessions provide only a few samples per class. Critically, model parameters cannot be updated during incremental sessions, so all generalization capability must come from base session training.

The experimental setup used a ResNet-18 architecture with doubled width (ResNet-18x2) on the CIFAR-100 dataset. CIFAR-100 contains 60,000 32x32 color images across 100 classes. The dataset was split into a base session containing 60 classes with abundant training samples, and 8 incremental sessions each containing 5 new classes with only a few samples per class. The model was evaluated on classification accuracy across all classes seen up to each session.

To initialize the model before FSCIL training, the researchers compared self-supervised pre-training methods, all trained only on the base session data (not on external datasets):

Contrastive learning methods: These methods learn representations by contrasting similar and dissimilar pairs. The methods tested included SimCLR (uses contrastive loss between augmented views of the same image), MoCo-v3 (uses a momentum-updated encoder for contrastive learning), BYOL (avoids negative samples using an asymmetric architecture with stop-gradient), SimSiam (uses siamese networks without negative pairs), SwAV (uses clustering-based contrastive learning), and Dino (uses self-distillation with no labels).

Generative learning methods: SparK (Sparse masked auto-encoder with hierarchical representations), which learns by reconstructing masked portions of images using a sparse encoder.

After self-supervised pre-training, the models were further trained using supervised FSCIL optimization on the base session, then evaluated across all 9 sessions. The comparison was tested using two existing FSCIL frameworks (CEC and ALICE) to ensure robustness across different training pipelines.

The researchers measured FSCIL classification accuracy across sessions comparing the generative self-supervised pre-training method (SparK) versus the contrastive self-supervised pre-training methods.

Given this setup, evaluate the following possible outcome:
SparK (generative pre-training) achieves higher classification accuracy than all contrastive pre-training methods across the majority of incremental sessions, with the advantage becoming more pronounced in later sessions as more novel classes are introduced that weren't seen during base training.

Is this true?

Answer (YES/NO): NO